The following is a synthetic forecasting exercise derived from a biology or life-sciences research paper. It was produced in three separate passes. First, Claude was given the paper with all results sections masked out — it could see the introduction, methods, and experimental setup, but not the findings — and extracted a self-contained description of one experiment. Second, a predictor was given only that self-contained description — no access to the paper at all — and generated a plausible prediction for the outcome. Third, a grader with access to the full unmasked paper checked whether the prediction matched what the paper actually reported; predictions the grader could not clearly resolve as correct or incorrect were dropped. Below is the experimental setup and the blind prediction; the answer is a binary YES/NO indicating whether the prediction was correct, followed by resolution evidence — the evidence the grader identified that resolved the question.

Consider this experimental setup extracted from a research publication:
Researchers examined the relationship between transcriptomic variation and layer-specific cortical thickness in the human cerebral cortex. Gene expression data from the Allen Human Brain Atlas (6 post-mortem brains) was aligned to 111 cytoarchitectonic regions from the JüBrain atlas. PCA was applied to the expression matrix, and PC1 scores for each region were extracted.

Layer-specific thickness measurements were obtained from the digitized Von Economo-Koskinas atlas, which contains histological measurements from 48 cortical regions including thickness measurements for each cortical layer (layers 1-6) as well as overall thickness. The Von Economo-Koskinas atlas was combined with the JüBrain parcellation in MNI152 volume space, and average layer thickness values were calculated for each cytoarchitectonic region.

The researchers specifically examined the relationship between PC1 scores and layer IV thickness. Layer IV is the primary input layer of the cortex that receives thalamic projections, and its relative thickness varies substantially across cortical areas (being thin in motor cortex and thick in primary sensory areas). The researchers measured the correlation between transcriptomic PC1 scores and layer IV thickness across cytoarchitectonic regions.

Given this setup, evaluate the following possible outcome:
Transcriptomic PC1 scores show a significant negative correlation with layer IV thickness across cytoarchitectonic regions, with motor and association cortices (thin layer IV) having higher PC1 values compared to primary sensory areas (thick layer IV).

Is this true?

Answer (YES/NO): NO